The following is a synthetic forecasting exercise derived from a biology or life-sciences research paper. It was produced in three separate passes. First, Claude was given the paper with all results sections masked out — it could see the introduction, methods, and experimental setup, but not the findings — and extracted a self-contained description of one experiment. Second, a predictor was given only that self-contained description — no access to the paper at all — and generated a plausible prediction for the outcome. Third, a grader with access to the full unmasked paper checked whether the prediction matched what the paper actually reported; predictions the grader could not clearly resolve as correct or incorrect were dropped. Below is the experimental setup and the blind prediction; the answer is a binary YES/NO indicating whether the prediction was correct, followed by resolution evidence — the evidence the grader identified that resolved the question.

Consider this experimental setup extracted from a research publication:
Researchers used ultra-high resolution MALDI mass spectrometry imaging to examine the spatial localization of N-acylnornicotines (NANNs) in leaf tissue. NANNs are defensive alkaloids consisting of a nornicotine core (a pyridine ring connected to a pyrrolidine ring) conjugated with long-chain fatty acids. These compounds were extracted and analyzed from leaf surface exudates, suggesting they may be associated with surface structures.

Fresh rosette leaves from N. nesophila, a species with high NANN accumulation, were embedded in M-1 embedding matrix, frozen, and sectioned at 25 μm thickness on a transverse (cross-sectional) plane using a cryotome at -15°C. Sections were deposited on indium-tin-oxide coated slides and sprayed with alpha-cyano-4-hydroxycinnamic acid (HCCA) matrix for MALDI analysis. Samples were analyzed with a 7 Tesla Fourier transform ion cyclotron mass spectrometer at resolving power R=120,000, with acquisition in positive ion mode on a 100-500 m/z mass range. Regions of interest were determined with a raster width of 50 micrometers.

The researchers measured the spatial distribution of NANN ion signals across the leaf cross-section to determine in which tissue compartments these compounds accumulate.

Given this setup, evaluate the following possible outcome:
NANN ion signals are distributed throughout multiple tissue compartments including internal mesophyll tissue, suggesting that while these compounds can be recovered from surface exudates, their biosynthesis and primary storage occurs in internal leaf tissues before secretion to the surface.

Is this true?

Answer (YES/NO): NO